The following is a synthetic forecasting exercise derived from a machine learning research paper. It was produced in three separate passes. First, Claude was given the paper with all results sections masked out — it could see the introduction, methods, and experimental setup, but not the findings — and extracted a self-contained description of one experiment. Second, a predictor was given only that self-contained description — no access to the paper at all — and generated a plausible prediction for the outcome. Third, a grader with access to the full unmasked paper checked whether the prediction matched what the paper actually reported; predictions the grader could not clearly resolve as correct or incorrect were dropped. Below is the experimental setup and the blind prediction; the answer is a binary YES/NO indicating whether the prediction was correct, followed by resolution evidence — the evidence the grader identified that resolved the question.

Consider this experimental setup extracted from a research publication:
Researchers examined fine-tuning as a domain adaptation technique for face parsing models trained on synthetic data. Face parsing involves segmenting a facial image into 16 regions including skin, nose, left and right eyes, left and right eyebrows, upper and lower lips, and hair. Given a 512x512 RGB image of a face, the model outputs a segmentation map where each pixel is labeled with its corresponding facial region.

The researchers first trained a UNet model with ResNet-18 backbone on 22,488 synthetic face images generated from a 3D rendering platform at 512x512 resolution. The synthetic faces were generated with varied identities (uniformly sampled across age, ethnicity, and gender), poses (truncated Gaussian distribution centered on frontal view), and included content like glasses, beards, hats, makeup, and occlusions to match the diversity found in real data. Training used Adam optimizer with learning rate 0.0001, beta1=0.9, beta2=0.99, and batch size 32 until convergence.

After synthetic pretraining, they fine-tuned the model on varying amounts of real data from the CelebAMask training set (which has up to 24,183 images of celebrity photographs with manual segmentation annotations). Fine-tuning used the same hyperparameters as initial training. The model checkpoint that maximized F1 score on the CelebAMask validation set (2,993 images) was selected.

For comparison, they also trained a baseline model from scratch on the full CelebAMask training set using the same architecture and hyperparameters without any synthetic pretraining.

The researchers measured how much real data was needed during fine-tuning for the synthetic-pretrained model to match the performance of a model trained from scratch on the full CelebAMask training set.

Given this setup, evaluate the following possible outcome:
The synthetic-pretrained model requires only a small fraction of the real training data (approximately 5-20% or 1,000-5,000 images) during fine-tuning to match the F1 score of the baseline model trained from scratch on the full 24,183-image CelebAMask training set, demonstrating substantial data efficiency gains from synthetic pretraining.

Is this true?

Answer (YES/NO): NO